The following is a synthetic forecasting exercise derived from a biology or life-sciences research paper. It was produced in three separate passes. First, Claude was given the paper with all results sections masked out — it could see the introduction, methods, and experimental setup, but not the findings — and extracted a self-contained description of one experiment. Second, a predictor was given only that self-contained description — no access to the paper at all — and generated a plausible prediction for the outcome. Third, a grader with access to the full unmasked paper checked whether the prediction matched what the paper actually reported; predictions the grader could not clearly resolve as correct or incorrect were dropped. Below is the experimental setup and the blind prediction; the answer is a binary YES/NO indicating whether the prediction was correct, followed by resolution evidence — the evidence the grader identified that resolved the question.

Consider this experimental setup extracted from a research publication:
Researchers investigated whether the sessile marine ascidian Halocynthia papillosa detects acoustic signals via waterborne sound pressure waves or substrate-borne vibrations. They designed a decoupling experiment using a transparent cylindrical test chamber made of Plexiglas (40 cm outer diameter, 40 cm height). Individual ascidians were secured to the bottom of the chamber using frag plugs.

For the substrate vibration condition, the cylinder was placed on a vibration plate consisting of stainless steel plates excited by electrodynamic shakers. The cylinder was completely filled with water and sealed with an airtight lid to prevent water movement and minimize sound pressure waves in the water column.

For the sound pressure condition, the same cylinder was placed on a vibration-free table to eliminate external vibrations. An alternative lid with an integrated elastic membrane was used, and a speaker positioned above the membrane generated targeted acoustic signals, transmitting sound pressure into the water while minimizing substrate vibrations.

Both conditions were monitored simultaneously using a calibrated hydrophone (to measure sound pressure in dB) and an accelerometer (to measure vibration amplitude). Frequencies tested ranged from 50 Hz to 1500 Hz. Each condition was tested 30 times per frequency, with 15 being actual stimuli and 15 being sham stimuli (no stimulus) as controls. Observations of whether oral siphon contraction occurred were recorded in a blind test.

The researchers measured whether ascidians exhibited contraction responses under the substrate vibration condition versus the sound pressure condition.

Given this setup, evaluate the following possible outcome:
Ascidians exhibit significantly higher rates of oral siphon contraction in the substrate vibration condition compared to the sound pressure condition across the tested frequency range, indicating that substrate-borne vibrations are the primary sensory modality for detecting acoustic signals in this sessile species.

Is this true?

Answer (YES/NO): YES